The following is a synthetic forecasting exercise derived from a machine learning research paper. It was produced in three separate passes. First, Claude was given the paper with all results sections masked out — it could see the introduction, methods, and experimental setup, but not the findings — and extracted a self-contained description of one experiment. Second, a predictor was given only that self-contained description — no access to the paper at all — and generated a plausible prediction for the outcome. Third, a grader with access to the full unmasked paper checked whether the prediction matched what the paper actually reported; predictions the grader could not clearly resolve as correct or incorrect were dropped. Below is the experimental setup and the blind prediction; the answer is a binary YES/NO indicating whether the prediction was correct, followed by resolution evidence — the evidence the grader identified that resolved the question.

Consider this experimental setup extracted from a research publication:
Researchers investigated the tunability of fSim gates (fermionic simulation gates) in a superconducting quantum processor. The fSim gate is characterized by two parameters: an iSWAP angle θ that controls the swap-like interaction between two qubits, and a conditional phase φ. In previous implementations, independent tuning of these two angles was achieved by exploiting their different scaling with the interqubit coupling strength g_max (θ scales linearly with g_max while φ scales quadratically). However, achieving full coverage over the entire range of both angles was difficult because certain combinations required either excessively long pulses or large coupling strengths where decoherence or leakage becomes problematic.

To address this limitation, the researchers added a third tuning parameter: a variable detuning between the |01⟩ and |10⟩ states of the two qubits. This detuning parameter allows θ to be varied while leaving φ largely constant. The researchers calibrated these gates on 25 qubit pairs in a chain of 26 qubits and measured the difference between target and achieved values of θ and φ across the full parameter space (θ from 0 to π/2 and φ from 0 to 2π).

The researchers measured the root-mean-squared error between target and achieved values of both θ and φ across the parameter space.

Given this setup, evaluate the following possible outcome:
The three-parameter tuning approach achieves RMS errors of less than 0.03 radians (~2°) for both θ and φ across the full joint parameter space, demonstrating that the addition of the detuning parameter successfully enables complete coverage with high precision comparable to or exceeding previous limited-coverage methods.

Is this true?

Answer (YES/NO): NO